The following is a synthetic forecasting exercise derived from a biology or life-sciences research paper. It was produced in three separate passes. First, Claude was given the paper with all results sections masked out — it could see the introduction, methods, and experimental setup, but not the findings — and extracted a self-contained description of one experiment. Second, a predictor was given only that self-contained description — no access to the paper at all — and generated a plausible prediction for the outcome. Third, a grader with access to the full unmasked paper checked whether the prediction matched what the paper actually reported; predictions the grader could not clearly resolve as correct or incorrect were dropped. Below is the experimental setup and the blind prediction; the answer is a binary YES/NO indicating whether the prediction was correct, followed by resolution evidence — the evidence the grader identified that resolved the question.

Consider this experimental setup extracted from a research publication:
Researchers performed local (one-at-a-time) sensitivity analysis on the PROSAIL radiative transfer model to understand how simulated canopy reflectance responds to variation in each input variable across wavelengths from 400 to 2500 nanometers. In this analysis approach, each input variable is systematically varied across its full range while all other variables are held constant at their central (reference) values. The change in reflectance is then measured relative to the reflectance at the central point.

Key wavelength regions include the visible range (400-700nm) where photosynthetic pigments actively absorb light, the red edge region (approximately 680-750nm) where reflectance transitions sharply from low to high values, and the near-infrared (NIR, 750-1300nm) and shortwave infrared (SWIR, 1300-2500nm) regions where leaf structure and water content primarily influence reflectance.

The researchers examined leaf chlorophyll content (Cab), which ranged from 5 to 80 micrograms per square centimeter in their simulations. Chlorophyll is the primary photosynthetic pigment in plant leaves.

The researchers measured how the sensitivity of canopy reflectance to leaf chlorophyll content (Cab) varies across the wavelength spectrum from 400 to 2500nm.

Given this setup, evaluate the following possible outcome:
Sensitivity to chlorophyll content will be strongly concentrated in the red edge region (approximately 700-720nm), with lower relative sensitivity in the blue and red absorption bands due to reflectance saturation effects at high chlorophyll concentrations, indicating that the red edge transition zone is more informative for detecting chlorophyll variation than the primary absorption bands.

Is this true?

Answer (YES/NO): NO